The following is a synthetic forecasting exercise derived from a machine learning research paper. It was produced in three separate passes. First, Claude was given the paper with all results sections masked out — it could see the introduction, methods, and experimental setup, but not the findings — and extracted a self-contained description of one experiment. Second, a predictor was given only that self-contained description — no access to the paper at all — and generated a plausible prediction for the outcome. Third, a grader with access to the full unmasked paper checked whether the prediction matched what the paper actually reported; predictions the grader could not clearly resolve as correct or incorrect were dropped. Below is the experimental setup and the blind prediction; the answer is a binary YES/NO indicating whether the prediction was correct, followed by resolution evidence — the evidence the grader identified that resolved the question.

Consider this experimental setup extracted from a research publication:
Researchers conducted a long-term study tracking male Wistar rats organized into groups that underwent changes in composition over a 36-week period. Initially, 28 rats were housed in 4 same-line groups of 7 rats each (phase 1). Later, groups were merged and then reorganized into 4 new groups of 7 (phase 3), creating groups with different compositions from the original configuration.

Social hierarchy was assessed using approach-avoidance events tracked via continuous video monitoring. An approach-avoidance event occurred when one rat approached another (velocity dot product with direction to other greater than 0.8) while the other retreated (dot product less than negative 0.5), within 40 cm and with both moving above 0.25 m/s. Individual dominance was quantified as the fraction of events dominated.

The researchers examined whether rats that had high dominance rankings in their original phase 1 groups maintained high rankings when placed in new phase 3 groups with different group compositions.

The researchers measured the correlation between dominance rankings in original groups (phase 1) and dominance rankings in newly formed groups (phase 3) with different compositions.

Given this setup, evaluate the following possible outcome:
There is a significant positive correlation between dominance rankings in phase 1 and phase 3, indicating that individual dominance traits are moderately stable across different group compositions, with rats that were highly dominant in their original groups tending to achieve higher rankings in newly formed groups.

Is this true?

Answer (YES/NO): NO